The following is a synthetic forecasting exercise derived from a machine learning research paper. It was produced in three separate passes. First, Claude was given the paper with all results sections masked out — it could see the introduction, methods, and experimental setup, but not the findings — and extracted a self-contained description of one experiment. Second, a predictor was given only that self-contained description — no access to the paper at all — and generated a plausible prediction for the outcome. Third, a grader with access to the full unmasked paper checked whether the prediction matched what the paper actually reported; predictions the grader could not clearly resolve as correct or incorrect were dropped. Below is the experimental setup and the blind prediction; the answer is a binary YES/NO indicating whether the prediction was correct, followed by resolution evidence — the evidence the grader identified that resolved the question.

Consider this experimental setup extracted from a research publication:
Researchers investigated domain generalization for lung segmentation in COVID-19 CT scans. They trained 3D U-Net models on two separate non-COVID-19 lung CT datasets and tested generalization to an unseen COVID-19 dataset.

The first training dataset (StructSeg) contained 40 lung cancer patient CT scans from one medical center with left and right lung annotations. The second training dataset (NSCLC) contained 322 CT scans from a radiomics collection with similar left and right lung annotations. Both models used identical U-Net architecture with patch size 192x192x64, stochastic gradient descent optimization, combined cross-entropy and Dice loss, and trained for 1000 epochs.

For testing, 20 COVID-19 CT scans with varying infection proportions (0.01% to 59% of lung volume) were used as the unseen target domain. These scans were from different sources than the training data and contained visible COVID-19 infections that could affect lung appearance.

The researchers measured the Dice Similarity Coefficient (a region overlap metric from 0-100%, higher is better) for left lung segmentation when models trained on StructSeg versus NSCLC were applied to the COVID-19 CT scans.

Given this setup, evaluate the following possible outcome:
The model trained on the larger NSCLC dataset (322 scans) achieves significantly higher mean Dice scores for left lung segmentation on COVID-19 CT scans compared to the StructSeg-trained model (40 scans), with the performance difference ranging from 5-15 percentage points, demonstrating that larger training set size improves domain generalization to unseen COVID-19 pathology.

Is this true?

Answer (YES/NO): NO